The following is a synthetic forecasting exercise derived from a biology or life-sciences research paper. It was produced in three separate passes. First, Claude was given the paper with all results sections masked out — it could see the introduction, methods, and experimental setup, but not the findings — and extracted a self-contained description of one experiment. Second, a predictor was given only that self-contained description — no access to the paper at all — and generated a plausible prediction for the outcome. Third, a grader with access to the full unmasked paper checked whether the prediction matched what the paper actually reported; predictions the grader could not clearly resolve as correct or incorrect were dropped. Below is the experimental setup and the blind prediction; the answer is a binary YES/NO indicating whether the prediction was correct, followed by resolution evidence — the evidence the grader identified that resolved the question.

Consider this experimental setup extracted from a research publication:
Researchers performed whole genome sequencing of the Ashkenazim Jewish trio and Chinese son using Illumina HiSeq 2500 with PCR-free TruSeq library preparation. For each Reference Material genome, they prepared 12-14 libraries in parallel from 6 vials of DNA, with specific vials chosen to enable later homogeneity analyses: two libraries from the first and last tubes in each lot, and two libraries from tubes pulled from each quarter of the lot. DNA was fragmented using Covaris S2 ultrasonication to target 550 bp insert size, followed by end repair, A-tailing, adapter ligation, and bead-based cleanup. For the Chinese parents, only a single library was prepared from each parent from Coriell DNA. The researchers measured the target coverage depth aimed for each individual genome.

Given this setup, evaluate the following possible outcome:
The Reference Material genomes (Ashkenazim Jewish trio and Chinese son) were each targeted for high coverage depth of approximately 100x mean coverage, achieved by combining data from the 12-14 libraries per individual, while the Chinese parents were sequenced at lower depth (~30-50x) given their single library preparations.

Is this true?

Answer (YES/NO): NO